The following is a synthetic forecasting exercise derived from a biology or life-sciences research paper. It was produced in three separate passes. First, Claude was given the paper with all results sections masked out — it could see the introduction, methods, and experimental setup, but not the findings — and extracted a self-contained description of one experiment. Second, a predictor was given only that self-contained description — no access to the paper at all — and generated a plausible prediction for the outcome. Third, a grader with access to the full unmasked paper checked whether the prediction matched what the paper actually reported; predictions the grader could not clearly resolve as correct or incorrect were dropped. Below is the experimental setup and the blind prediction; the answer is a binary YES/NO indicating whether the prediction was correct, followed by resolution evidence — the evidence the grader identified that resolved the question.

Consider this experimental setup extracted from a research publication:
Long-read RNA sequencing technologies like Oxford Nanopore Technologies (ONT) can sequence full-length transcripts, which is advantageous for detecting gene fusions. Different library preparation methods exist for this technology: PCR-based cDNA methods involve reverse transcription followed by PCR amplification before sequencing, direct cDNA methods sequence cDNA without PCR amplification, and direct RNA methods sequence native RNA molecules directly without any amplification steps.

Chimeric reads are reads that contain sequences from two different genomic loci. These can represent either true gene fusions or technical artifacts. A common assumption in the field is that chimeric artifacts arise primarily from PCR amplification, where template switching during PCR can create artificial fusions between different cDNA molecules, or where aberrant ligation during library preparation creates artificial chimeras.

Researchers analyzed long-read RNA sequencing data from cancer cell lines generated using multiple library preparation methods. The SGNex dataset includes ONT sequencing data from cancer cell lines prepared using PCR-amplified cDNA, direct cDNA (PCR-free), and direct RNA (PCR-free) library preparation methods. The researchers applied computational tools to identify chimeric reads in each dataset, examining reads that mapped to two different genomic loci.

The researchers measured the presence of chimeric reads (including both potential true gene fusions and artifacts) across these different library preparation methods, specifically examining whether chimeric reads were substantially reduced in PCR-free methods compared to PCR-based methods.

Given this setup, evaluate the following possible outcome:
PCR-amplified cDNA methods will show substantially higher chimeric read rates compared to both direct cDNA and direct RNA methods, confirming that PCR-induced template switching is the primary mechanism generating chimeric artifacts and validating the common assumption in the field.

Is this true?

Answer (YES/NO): NO